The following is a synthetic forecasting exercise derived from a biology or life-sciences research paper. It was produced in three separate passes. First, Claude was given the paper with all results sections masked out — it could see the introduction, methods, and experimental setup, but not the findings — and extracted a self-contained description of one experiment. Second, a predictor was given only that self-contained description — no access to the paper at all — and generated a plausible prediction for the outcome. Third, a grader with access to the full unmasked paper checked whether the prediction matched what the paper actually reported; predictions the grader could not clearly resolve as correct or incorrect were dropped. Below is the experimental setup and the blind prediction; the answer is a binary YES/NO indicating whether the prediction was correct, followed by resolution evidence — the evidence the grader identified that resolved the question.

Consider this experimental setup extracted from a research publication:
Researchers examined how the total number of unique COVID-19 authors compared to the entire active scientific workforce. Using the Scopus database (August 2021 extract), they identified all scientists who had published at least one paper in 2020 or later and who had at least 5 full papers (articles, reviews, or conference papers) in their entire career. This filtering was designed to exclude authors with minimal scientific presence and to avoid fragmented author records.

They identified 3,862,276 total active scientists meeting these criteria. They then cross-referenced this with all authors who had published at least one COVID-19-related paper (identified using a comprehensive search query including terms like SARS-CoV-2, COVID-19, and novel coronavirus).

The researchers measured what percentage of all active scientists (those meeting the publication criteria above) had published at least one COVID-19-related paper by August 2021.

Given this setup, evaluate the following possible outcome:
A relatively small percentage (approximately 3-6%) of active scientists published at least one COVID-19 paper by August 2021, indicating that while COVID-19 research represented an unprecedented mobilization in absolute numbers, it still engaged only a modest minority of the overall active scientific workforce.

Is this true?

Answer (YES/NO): NO